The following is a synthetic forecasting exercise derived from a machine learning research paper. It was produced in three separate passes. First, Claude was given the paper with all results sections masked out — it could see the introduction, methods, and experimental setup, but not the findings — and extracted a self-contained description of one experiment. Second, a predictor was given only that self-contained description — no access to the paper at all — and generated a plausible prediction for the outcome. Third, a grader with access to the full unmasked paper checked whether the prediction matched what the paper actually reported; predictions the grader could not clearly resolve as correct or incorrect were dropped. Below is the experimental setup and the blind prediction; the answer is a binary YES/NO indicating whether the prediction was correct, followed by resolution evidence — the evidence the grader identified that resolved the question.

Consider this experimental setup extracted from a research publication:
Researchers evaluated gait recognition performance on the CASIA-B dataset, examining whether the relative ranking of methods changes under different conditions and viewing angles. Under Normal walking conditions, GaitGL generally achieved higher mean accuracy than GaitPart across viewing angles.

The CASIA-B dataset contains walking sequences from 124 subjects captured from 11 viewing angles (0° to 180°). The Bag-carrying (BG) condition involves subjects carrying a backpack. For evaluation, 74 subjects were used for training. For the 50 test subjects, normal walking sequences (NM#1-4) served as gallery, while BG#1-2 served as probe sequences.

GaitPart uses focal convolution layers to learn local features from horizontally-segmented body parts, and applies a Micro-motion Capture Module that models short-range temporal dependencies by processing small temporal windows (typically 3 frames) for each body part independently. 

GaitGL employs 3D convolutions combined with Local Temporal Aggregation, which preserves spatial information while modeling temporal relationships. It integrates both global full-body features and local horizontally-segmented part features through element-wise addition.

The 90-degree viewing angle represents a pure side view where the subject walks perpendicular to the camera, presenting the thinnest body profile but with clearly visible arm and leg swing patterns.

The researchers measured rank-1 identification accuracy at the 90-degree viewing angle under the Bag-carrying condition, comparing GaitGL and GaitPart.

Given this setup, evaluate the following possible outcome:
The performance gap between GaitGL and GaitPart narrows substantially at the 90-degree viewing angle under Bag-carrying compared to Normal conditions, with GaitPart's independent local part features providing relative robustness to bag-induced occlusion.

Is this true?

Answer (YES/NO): NO